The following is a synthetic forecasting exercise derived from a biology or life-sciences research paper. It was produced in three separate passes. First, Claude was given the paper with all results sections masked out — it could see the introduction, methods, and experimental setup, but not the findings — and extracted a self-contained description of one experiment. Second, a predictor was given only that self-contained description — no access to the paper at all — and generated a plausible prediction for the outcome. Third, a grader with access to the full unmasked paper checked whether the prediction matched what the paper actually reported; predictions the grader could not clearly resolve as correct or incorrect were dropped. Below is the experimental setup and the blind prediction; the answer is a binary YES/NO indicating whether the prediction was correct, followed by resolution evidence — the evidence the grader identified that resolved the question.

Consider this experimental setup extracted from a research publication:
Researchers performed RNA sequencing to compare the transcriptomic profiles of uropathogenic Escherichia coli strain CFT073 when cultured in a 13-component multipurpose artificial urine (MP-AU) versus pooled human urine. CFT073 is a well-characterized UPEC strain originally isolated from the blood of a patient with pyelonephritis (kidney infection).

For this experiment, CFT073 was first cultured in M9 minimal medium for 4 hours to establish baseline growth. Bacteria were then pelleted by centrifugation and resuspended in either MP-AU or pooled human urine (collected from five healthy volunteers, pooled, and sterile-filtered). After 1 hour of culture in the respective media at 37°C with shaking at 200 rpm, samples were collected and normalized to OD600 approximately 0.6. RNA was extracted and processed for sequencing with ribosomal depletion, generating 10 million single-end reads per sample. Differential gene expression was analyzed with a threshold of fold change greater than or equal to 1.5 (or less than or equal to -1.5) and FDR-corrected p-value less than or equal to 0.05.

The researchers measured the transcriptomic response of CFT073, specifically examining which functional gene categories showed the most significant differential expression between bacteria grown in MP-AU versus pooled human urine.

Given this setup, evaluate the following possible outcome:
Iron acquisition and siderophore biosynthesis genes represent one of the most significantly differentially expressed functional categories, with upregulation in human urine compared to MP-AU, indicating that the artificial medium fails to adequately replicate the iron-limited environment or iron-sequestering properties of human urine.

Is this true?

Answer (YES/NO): NO